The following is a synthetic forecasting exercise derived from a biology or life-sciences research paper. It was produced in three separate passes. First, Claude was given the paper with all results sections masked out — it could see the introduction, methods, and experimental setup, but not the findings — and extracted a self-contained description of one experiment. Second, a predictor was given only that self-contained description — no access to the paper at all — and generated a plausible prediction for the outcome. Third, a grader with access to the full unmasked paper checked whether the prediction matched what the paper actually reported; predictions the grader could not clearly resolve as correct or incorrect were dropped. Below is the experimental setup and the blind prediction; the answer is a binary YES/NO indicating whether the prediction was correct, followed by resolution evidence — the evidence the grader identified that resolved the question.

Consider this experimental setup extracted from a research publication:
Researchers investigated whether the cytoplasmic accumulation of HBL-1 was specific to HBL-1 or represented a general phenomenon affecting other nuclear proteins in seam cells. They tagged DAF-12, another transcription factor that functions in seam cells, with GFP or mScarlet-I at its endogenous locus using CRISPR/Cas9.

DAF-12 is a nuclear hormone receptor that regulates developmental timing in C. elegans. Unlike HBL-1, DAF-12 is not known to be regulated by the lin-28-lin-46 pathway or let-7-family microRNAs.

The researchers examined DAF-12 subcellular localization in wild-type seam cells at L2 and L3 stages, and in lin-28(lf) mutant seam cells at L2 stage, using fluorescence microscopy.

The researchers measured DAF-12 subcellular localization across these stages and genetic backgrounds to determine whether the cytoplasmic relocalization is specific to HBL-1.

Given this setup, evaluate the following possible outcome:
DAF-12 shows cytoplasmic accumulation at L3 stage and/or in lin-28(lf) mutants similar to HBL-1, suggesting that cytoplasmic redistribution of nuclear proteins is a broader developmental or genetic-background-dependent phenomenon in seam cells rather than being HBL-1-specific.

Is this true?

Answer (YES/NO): NO